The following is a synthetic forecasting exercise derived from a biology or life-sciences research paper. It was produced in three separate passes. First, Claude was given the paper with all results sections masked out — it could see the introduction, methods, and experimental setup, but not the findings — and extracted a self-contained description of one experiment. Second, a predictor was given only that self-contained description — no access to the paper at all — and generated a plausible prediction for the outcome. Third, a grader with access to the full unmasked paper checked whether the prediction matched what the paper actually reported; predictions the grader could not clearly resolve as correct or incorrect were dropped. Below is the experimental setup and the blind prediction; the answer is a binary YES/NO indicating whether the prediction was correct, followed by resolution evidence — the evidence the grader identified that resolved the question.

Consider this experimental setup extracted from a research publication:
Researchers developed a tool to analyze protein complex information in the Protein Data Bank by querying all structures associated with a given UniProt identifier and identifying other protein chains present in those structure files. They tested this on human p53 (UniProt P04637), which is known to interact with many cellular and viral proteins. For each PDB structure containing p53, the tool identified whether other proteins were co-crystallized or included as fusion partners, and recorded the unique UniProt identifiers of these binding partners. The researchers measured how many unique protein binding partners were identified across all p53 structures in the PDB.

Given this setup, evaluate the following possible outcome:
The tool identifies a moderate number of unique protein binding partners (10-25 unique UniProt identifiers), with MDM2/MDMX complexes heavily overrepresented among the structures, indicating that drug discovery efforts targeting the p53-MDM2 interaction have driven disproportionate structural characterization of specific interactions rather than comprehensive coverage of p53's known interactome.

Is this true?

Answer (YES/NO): NO